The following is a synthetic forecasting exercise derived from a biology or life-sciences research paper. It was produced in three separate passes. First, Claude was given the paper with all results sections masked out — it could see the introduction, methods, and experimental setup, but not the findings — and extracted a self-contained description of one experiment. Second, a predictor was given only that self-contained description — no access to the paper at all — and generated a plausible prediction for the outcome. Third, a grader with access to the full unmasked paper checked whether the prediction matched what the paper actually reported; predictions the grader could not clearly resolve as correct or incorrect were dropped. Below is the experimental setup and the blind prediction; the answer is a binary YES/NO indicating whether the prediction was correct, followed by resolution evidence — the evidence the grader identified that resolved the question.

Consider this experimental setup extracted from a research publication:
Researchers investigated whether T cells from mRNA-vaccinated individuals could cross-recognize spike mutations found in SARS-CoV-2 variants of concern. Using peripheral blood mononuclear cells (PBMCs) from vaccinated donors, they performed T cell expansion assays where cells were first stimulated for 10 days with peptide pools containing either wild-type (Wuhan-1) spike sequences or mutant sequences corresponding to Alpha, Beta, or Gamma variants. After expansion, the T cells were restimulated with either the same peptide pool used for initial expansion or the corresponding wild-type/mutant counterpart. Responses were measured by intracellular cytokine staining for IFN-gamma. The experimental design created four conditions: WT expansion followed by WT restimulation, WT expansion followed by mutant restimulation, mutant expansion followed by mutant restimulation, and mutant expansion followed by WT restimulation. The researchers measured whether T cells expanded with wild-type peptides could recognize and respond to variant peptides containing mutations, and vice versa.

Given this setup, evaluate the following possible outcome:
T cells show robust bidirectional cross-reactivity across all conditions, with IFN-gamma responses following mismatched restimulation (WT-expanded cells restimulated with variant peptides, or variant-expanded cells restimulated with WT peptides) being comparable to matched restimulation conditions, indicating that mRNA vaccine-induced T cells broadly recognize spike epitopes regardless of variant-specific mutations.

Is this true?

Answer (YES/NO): NO